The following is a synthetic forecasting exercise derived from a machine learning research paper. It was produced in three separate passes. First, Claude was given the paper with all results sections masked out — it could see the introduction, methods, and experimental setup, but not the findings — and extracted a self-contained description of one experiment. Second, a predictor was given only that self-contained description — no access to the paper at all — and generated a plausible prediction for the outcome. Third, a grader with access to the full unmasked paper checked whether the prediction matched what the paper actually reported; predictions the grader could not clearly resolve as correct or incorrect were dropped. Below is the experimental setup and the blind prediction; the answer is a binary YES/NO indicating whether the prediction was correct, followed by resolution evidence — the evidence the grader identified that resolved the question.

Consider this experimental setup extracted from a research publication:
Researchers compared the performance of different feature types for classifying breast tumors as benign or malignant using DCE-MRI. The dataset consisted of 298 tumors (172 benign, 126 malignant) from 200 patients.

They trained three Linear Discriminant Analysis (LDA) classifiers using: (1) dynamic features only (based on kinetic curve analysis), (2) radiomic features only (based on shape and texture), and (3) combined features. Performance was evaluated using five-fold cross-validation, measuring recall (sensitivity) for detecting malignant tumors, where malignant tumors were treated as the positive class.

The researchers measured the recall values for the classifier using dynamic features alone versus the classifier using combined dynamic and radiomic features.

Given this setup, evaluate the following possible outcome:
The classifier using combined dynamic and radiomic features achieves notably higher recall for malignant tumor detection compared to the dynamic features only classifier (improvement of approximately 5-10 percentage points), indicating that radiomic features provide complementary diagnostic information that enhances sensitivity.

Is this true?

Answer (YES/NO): NO